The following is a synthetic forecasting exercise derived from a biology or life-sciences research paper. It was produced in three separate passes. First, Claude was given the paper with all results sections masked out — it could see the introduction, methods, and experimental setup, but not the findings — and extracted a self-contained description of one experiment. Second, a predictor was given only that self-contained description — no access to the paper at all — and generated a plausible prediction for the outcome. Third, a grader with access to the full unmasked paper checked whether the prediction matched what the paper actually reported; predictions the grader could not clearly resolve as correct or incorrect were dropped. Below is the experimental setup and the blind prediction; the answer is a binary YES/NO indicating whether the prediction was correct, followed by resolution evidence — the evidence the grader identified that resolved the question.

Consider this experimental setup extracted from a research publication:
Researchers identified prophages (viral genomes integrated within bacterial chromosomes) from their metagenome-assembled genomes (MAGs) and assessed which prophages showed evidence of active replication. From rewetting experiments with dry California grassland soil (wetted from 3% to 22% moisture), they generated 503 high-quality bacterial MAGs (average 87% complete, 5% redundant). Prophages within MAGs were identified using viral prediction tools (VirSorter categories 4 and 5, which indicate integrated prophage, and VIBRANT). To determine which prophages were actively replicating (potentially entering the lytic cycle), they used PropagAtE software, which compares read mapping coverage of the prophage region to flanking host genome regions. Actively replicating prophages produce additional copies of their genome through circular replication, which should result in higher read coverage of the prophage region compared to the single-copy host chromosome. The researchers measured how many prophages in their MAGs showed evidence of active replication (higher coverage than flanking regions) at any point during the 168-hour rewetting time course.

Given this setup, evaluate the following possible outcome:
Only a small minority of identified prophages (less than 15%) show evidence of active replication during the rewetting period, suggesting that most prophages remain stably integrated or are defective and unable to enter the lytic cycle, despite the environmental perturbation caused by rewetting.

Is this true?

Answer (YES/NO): YES